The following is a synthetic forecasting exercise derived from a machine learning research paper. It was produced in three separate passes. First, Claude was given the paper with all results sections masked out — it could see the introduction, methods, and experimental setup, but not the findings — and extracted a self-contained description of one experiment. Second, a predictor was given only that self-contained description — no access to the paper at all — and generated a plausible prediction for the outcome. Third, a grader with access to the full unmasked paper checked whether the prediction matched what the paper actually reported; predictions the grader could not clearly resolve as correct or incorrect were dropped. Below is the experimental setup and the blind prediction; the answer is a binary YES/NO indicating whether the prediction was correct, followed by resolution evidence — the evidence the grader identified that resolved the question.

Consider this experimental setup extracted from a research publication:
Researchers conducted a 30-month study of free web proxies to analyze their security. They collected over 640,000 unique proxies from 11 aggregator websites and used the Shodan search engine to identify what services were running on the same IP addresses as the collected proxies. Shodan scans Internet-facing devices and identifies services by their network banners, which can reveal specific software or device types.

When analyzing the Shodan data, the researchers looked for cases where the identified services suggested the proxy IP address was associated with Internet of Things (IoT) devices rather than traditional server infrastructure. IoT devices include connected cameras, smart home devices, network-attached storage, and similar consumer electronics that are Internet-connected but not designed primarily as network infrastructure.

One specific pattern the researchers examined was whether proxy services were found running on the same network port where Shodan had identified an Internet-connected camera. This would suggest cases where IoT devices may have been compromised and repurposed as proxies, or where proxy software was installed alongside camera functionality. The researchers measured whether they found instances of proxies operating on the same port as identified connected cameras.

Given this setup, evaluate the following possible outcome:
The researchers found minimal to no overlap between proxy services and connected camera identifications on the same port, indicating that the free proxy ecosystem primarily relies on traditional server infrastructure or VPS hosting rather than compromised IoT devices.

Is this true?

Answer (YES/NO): NO